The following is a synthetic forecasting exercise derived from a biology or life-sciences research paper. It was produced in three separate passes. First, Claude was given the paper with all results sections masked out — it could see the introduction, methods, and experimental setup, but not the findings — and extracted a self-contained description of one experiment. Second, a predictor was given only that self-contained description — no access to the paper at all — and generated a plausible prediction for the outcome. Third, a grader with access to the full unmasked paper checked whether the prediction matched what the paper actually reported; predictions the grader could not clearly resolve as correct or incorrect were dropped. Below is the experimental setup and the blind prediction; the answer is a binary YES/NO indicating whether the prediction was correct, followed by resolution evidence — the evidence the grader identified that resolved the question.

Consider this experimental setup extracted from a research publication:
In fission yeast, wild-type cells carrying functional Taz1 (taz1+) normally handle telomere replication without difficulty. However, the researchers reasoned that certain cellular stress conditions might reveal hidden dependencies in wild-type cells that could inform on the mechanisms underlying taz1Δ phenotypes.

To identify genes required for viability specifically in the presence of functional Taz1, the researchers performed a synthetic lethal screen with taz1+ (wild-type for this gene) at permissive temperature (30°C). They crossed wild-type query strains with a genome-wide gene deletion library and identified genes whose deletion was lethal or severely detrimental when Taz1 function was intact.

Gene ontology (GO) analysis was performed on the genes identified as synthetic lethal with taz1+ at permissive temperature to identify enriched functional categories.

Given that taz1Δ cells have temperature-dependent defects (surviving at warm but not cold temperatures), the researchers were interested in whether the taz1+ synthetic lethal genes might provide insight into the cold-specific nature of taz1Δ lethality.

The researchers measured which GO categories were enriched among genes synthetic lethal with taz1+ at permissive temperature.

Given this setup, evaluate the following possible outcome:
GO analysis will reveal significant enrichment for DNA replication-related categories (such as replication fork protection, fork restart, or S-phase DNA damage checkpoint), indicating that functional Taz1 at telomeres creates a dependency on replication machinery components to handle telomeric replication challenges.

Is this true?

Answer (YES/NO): NO